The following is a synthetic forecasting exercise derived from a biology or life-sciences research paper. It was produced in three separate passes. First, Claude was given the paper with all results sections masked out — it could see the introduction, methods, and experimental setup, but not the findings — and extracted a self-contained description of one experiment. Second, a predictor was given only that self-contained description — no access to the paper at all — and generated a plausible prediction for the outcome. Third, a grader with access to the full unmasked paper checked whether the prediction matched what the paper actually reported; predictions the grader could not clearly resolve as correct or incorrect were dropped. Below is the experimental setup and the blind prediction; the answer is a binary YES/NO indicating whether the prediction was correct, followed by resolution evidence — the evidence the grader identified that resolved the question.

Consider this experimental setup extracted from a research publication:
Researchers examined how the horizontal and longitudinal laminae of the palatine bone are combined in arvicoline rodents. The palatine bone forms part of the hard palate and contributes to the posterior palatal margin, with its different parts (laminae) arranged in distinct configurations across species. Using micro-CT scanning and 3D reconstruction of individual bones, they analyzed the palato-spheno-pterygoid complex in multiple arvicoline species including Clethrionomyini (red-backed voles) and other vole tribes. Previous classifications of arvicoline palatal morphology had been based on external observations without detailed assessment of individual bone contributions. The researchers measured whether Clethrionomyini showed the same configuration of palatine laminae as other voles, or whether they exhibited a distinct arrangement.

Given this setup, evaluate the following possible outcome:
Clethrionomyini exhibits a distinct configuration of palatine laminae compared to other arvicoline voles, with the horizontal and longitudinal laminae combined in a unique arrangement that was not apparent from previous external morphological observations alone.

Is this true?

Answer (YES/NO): YES